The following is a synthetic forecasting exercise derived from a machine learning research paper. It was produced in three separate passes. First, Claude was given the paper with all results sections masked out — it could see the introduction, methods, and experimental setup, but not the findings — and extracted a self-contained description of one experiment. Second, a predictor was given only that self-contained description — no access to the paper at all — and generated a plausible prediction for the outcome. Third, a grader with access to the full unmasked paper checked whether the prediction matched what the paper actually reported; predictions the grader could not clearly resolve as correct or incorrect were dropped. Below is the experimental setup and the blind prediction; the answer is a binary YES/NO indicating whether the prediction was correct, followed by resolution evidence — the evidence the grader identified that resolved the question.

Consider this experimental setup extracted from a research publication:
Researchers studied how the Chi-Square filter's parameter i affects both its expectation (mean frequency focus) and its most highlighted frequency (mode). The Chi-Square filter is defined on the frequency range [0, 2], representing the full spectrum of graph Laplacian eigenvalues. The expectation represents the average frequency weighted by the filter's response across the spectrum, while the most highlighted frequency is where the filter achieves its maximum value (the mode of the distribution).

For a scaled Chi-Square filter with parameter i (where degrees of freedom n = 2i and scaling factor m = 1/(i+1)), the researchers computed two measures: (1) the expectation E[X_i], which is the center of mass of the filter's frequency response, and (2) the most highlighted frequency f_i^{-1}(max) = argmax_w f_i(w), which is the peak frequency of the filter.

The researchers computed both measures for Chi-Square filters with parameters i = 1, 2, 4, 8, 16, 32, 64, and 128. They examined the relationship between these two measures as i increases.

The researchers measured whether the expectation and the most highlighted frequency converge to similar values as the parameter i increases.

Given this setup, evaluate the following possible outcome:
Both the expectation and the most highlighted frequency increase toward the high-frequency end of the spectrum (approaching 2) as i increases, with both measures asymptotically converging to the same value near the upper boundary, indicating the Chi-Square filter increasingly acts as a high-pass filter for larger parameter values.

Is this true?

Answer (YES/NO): YES